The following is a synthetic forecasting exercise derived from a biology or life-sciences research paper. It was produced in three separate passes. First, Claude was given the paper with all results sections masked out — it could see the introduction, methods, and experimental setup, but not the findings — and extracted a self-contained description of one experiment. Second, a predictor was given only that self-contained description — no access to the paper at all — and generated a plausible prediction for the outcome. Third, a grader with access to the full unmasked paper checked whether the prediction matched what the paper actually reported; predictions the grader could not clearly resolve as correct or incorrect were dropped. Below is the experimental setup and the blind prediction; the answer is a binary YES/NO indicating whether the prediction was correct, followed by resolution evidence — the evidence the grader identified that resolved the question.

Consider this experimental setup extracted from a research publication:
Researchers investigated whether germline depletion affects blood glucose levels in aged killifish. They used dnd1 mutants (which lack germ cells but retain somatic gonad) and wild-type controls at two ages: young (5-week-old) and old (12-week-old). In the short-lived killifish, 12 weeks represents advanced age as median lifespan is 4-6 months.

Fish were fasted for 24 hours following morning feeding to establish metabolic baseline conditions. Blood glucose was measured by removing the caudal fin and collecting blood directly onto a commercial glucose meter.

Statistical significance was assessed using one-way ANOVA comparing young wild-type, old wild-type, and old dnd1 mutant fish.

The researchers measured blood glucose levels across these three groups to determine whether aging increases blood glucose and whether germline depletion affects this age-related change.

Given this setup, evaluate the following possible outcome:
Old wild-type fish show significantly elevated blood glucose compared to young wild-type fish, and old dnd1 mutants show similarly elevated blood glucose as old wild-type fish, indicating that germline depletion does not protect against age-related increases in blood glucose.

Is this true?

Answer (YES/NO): NO